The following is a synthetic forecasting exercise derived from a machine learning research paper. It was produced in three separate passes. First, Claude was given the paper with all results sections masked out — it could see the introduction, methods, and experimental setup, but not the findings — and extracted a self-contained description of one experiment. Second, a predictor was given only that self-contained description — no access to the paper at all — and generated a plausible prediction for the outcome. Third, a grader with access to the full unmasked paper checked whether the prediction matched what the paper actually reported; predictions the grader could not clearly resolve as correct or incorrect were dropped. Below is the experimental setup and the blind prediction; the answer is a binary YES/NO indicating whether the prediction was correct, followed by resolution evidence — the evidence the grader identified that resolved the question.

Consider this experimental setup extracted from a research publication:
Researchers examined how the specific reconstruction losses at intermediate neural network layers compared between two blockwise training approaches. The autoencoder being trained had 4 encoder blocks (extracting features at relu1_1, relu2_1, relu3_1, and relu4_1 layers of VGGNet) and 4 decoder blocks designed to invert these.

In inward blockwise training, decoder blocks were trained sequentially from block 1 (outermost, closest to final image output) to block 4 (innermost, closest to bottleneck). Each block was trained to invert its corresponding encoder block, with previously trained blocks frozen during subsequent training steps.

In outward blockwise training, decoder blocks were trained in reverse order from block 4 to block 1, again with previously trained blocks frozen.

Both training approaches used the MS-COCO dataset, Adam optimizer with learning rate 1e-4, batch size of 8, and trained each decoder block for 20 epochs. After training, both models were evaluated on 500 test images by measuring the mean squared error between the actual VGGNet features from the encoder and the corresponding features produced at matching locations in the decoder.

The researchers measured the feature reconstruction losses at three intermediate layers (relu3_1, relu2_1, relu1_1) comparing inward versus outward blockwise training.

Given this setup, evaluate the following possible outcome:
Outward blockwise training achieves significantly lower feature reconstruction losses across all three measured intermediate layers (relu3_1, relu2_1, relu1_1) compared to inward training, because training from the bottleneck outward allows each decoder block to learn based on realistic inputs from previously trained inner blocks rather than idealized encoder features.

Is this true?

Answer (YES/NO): NO